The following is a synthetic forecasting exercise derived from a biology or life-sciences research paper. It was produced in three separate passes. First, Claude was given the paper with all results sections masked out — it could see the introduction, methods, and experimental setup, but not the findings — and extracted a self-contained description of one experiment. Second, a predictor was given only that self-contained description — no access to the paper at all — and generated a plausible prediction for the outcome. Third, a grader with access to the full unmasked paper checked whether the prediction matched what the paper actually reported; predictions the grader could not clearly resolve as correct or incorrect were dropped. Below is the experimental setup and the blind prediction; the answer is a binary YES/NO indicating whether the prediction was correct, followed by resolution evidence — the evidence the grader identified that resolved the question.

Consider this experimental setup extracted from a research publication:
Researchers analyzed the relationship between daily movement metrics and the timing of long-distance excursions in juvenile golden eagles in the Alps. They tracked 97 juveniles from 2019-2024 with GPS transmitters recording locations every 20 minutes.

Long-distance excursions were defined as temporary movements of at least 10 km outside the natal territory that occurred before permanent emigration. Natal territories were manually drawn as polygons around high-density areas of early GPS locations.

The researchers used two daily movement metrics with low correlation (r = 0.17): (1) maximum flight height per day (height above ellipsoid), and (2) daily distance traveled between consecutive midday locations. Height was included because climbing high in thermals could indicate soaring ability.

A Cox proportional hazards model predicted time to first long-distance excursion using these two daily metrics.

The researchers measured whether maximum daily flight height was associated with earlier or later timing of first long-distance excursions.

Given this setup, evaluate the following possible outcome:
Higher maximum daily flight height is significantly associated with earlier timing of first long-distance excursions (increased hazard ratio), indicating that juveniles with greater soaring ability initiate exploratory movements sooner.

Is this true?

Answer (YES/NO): YES